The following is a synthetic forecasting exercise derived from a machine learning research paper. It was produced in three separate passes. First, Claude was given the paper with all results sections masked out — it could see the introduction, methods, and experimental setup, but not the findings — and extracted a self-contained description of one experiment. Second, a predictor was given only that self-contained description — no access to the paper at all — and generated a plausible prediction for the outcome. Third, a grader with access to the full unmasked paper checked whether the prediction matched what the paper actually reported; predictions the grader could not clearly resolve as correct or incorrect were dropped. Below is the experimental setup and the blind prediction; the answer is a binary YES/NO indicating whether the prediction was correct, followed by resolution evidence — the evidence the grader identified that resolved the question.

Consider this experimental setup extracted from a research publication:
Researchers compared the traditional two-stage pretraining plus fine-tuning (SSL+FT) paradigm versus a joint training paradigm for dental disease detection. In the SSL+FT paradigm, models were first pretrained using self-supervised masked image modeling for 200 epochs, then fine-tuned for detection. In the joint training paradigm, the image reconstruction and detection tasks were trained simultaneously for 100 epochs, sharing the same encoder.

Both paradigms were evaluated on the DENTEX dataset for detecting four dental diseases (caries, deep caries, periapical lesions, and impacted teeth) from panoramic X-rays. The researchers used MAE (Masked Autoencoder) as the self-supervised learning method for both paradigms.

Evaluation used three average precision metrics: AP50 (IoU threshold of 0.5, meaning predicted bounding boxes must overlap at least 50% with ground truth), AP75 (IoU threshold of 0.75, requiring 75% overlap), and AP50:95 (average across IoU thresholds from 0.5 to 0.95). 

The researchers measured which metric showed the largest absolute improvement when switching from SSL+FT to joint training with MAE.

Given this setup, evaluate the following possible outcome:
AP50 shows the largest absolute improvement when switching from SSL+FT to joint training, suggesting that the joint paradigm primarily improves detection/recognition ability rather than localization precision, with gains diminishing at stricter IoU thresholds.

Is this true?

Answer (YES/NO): YES